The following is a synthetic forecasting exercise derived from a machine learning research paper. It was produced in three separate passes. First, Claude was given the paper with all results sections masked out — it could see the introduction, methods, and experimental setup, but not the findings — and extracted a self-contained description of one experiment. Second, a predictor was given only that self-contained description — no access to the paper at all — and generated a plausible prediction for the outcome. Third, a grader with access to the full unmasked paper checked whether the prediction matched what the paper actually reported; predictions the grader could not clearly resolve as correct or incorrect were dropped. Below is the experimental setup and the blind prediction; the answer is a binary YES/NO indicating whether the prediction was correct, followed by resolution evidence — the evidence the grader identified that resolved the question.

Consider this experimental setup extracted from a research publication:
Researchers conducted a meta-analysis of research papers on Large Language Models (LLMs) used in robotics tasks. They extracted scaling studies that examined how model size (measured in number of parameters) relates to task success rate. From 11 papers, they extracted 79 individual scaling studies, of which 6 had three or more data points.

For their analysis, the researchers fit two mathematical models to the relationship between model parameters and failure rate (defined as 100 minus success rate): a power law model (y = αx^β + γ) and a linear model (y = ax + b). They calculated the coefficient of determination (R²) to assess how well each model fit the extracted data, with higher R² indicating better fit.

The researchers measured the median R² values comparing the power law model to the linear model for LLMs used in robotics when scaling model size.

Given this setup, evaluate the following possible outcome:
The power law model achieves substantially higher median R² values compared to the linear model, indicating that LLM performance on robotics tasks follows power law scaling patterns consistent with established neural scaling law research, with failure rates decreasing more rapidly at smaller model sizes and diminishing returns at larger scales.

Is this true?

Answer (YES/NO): YES